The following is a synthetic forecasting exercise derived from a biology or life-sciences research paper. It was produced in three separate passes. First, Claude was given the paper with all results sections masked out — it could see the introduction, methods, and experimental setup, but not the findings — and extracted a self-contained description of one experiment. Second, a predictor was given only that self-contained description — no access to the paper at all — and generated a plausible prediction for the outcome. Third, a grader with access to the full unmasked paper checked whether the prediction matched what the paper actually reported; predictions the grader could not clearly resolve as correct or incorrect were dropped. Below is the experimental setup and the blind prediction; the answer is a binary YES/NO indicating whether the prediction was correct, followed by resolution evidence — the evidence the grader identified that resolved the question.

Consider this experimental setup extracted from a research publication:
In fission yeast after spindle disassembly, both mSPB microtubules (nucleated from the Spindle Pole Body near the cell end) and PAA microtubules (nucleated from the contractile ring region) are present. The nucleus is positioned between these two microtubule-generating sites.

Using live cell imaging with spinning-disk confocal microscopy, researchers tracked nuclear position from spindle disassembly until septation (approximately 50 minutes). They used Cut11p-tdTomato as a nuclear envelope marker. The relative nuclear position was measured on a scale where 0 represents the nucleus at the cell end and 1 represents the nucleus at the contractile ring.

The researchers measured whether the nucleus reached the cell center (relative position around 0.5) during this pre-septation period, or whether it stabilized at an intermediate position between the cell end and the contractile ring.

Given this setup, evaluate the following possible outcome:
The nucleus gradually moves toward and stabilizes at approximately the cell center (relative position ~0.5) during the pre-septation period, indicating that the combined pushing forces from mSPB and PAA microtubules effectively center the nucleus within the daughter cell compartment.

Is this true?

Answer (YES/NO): NO